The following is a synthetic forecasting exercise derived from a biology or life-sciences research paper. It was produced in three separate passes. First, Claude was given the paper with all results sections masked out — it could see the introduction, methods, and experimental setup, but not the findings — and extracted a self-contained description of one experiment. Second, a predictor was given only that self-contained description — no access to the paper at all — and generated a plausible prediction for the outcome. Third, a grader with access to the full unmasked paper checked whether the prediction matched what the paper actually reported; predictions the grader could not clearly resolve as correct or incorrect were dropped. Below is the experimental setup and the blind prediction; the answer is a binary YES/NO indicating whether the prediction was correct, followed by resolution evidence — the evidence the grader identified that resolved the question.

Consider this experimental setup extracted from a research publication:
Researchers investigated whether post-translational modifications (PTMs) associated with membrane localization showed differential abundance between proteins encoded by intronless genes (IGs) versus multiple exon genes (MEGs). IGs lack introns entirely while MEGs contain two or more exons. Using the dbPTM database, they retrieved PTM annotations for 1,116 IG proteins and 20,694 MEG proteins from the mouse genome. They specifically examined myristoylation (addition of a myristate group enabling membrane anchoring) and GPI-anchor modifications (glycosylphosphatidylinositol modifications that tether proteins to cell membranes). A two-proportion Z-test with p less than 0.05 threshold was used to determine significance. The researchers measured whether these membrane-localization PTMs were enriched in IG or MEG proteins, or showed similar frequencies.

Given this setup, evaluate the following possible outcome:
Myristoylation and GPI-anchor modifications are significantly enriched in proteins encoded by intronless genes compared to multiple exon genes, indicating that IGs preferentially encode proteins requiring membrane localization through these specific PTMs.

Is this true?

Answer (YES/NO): NO